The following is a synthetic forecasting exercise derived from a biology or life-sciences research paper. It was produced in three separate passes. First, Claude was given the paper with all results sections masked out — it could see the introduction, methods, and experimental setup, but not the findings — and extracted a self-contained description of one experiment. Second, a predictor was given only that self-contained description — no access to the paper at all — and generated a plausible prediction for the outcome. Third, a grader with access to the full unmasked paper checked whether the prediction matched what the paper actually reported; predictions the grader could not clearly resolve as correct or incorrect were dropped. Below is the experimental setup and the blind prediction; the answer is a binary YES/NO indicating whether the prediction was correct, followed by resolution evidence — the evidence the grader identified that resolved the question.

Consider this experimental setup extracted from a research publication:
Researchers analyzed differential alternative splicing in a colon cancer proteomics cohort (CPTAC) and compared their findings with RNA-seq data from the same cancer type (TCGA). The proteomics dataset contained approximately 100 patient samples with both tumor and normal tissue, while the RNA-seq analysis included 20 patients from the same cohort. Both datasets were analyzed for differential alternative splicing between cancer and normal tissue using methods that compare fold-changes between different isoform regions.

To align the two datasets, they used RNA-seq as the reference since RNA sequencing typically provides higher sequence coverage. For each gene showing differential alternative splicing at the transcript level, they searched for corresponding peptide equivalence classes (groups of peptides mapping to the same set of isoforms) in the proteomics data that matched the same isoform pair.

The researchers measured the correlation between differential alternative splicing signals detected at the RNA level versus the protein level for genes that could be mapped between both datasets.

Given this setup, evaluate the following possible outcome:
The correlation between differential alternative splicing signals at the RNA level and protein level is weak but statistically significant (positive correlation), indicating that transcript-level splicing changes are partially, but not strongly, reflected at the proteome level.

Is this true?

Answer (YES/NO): YES